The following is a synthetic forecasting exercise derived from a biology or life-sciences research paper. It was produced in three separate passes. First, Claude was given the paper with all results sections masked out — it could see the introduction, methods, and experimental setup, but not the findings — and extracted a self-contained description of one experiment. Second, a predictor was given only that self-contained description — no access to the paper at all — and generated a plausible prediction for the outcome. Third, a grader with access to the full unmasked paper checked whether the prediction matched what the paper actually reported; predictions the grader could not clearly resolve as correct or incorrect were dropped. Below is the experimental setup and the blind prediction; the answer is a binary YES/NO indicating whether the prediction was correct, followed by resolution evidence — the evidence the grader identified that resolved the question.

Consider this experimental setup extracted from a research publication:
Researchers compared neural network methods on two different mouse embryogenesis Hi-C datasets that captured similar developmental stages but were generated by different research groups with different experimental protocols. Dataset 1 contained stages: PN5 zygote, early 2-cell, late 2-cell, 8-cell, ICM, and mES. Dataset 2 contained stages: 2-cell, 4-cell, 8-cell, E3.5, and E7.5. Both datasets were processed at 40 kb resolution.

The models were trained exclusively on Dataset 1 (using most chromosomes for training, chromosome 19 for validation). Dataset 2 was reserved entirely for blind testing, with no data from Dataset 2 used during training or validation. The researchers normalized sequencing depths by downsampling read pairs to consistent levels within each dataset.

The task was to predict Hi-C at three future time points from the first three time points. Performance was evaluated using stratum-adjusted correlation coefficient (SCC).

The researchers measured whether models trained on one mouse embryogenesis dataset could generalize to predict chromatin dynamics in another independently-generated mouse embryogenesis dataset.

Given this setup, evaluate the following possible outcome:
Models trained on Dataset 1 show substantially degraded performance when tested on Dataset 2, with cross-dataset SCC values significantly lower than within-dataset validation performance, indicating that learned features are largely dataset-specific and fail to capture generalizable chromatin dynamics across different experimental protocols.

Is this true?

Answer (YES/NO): NO